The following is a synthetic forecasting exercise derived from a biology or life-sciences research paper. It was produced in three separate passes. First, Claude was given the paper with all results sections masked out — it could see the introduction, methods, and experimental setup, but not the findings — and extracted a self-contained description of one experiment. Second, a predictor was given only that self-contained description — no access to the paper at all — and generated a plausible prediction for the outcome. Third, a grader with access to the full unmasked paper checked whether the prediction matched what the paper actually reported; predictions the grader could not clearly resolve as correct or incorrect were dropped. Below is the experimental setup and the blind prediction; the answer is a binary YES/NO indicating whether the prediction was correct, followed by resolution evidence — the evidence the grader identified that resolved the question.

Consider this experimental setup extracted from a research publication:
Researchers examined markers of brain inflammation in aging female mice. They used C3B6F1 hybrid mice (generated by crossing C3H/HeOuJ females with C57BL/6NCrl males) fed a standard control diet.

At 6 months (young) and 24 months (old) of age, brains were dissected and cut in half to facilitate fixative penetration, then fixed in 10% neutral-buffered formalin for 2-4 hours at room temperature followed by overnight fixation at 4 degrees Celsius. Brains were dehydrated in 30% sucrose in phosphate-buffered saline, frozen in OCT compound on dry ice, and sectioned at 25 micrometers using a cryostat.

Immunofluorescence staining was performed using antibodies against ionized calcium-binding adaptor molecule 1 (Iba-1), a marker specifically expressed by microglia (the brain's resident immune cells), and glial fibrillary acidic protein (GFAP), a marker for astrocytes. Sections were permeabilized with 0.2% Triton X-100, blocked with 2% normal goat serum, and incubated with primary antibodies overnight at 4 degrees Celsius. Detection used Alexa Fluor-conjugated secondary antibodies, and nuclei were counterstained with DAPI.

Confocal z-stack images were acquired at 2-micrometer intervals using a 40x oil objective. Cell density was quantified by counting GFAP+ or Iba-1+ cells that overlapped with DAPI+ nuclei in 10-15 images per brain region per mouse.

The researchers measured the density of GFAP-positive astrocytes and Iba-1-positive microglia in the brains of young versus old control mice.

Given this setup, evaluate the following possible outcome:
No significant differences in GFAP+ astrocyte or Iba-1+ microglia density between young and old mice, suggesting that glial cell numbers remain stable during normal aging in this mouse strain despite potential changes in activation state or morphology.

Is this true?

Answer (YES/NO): NO